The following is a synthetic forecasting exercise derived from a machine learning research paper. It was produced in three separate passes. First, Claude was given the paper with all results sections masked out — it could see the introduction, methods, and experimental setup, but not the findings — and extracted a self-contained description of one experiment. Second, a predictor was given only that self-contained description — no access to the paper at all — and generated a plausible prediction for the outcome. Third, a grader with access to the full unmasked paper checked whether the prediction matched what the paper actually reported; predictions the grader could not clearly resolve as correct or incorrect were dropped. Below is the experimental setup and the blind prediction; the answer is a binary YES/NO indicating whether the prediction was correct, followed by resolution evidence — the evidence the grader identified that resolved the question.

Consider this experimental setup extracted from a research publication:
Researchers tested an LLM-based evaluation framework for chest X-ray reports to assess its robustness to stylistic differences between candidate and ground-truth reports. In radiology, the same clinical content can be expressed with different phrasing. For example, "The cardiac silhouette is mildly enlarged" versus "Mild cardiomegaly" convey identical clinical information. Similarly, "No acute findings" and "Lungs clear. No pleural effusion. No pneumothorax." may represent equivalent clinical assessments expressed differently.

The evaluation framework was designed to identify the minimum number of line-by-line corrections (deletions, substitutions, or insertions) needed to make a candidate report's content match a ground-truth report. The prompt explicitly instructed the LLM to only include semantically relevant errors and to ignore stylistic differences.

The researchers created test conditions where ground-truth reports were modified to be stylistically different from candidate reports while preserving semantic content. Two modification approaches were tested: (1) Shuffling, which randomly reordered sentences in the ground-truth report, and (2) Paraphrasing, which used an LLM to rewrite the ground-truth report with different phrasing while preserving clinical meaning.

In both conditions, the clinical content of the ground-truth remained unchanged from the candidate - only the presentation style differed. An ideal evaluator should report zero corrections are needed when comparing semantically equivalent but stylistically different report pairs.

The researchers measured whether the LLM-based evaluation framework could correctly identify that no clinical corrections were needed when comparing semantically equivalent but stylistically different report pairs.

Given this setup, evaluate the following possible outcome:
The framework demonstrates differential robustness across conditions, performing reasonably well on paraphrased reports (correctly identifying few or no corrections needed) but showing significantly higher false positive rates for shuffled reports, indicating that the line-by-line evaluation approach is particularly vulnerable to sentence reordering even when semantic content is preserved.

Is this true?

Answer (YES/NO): NO